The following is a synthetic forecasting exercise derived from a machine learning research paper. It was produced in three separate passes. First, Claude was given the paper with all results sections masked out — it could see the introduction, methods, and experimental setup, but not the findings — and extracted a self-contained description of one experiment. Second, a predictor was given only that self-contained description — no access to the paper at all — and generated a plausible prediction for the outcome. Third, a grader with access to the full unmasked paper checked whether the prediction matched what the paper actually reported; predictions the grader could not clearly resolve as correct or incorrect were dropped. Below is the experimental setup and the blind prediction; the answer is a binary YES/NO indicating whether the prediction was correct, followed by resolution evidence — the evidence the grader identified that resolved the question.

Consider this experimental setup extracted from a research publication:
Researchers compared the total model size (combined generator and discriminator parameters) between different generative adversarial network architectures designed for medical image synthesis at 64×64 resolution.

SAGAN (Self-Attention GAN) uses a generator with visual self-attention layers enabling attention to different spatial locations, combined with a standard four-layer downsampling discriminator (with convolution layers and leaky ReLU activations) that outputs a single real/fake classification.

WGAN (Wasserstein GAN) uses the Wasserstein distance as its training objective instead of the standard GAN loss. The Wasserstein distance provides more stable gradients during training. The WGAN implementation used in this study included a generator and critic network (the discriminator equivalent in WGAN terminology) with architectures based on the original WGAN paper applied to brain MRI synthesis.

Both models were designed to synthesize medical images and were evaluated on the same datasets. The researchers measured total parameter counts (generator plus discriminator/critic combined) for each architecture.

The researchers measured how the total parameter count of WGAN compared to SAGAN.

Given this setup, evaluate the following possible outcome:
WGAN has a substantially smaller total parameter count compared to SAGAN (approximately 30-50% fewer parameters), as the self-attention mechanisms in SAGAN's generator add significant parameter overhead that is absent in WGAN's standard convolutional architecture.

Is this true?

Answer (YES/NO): NO